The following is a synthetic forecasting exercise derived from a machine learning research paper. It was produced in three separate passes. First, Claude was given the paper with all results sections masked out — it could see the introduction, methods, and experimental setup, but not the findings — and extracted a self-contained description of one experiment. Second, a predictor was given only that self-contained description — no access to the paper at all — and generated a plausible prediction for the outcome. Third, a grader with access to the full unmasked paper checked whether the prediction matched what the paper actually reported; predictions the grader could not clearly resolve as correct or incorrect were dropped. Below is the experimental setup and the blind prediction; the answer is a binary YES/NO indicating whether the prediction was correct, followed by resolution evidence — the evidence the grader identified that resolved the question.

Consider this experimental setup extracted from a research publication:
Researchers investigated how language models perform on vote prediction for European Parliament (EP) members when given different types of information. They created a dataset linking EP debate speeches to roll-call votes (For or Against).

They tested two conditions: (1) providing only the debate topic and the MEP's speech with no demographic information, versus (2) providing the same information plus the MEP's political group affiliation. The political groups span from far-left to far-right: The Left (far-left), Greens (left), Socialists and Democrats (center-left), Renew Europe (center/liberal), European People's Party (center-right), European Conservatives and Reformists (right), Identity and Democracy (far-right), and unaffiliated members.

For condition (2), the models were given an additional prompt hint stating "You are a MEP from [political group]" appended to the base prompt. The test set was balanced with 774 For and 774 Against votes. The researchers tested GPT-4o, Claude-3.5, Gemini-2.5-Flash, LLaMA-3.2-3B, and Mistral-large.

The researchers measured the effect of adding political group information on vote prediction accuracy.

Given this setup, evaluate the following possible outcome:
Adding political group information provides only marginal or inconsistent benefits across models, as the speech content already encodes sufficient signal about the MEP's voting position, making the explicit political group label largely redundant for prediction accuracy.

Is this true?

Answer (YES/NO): NO